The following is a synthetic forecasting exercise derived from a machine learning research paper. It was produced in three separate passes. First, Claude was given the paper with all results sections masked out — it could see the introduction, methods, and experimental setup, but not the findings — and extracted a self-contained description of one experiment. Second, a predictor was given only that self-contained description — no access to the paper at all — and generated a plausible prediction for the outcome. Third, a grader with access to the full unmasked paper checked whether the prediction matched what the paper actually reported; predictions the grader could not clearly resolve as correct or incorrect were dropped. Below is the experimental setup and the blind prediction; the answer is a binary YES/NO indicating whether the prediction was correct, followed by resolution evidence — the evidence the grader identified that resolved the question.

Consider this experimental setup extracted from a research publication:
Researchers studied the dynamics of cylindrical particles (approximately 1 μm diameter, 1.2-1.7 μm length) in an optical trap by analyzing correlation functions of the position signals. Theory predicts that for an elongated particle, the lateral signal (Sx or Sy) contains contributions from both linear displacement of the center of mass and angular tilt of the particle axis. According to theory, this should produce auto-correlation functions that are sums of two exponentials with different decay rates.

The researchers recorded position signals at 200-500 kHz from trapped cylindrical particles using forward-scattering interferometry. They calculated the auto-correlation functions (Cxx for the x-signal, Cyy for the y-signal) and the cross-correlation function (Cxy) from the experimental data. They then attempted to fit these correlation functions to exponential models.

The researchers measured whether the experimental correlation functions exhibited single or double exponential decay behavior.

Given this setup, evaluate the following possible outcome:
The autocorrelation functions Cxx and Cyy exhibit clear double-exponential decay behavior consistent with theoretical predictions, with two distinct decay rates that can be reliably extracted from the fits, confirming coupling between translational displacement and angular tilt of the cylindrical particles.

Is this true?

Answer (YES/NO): NO